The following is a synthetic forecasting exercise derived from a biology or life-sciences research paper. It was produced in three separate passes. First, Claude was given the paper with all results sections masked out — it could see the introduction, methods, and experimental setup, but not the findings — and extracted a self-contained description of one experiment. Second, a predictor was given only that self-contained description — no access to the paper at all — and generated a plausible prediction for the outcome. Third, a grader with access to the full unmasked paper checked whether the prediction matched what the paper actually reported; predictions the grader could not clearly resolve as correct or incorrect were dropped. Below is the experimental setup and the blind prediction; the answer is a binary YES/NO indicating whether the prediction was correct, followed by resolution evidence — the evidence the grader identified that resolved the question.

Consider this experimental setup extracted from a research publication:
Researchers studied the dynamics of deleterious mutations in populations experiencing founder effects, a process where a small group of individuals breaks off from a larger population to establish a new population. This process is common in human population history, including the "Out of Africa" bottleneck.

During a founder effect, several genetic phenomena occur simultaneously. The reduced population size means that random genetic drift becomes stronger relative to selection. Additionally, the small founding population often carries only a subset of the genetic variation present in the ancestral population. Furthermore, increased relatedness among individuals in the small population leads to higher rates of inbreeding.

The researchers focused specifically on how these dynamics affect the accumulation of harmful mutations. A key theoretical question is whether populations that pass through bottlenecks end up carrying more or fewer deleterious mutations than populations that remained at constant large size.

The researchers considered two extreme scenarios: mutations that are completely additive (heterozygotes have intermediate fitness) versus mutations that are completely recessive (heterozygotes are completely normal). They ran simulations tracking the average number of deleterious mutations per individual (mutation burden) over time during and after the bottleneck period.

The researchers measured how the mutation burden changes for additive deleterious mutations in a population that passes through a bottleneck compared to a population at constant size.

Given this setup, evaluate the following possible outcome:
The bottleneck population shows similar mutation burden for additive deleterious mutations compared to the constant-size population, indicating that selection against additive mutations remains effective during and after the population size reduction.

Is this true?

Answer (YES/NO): NO